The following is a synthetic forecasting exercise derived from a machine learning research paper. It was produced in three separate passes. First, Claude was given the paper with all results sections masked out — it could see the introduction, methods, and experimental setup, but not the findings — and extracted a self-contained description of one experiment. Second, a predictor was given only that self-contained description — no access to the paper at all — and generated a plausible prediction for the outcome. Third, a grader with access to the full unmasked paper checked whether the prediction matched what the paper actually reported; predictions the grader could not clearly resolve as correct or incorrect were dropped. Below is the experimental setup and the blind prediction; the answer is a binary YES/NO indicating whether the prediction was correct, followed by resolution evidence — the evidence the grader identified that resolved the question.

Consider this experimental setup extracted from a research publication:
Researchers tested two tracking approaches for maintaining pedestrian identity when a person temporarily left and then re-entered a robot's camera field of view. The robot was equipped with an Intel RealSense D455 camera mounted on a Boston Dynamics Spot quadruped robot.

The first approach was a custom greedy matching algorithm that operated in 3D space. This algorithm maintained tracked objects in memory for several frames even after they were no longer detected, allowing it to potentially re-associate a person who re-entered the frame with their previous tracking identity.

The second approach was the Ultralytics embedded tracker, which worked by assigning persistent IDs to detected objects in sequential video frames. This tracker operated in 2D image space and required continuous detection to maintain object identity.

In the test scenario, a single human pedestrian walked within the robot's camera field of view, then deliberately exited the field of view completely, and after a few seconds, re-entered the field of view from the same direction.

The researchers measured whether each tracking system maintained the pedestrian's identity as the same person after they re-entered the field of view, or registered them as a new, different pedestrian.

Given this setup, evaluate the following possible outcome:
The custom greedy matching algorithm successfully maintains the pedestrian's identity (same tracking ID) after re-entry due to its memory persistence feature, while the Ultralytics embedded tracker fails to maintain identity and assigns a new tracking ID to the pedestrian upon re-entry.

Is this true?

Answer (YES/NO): YES